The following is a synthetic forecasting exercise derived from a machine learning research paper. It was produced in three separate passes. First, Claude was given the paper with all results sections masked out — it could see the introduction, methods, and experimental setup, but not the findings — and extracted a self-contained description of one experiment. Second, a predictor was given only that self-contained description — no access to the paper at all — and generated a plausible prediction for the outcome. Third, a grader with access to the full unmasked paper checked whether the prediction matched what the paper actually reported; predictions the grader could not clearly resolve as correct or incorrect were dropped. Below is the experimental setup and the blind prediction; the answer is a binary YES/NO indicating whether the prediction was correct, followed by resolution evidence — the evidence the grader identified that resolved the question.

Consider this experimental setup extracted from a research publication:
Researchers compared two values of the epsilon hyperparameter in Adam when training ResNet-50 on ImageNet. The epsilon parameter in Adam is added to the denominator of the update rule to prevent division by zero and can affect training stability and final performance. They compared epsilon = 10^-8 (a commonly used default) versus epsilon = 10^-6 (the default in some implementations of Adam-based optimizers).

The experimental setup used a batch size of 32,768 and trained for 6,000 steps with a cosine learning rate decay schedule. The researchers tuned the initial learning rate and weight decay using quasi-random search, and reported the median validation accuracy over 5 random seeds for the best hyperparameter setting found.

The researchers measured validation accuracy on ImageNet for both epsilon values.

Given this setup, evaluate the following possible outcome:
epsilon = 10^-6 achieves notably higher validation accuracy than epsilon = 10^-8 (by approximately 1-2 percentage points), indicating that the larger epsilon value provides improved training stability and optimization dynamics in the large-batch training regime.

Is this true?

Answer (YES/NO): NO